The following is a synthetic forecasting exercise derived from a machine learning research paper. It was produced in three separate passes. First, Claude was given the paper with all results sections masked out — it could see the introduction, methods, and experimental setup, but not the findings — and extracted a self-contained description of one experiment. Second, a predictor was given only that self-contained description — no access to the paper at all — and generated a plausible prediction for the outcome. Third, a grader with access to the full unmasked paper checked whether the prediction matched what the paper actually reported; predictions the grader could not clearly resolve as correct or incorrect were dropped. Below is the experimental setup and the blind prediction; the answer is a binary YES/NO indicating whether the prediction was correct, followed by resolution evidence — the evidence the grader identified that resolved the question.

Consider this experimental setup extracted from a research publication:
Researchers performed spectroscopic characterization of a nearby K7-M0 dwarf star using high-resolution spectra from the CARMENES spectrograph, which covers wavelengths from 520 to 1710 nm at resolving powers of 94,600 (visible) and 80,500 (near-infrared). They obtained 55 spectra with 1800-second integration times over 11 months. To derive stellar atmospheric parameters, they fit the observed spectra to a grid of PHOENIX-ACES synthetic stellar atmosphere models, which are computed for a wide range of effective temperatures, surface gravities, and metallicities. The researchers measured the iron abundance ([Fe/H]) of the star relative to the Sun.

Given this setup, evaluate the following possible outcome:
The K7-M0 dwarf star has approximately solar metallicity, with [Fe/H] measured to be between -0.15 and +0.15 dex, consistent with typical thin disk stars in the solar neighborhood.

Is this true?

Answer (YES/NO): NO